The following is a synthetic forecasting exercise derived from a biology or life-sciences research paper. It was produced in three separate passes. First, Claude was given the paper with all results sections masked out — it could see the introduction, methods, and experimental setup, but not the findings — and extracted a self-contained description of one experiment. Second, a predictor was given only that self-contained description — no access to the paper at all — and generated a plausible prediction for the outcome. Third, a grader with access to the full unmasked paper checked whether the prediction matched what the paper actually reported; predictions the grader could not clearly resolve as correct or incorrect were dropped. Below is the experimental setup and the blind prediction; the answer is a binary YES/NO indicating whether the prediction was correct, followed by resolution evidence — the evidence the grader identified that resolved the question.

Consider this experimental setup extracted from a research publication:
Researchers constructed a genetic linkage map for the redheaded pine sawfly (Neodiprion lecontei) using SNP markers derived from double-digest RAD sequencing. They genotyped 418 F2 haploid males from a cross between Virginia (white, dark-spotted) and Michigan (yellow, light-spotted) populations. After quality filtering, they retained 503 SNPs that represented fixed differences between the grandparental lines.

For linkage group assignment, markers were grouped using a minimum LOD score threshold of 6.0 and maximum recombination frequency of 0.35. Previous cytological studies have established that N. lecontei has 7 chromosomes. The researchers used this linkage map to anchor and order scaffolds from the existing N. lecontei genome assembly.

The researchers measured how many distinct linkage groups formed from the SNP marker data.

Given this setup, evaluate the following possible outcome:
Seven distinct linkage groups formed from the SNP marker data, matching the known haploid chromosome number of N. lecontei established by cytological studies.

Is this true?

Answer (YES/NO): YES